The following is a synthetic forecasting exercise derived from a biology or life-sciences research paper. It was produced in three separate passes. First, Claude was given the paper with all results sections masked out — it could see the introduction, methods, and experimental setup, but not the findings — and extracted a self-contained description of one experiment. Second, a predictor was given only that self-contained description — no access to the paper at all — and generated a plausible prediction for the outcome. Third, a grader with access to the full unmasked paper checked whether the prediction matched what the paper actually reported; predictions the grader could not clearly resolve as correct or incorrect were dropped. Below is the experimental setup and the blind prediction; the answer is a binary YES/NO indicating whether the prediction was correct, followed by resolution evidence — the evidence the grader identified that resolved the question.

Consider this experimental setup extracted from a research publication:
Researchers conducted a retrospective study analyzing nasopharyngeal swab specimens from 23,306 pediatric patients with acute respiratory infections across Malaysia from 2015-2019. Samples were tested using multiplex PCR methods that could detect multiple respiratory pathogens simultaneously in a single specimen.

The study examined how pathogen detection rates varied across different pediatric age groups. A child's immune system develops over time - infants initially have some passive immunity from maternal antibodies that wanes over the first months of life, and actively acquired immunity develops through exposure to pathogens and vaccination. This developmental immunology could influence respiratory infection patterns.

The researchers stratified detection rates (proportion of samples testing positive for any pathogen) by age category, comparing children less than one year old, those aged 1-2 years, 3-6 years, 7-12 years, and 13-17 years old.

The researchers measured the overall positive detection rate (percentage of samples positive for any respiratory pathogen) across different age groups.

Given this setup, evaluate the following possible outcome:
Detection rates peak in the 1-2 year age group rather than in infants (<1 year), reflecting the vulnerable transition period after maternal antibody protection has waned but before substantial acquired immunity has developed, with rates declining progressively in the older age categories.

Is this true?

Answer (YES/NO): NO